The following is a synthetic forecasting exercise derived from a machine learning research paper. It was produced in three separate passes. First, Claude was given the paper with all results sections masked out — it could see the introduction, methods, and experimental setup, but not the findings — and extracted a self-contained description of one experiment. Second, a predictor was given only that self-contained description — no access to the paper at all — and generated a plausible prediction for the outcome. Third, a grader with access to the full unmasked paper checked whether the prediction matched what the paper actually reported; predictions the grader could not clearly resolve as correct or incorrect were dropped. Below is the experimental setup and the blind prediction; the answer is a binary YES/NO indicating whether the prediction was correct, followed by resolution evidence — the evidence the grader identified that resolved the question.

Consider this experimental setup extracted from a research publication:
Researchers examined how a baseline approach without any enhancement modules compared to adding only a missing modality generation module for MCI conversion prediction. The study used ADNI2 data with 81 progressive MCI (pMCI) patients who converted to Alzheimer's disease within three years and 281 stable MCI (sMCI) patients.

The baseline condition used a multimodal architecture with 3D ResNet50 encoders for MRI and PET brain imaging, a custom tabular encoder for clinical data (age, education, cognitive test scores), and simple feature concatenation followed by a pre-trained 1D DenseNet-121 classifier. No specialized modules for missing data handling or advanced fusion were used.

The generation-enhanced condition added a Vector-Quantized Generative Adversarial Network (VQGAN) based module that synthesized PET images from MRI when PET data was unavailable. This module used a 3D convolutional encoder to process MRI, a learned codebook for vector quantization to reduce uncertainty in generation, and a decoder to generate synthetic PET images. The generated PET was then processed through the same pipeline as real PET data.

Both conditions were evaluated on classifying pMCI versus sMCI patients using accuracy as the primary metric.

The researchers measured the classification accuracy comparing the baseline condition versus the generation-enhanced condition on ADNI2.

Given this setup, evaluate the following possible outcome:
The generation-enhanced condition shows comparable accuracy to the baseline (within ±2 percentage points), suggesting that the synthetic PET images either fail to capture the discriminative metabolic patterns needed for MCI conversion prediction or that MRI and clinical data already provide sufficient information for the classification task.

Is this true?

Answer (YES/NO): YES